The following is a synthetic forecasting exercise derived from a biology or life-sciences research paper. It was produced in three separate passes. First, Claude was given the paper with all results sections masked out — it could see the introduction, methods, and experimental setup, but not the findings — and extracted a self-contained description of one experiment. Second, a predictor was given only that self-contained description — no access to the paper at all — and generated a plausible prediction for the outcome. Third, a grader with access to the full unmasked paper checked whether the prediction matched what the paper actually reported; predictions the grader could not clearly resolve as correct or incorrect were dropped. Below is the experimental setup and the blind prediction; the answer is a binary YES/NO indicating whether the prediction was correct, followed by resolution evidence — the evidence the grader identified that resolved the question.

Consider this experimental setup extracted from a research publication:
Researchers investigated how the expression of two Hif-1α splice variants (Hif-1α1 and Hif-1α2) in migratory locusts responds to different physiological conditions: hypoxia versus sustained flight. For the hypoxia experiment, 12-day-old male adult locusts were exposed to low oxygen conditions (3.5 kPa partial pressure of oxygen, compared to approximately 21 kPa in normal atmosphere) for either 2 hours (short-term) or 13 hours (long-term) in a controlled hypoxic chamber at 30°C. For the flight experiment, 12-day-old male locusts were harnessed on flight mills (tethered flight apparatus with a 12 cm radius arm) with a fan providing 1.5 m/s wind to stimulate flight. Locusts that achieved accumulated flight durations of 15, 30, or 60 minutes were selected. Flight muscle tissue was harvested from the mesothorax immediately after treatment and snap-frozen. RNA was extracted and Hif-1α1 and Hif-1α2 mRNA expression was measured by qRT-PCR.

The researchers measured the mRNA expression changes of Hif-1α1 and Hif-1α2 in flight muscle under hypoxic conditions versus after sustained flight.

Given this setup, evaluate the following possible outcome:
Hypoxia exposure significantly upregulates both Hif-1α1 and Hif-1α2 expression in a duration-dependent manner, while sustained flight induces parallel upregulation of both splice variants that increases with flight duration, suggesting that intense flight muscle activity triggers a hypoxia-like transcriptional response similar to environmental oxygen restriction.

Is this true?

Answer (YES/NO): NO